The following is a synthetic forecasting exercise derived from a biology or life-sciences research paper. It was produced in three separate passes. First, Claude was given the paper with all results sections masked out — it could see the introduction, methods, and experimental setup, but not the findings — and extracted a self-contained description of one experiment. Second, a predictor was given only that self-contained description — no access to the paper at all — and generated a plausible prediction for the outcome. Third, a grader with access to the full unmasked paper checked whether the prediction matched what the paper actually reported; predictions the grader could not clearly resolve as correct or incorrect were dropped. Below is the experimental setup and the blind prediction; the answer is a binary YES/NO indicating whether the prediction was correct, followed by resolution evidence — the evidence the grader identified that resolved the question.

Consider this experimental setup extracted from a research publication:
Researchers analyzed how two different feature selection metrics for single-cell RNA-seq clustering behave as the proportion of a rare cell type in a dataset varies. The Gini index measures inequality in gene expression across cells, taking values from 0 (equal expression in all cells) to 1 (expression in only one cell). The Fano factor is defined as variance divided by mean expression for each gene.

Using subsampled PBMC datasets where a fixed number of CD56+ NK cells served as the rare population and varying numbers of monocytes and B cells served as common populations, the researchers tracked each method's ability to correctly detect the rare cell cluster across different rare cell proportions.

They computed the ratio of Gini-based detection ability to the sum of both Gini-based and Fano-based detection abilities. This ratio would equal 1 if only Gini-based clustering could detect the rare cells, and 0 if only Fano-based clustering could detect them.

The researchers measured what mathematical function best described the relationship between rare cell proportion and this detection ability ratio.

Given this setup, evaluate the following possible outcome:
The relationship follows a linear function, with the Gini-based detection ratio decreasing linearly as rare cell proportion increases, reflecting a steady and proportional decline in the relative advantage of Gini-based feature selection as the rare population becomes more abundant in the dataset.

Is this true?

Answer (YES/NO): NO